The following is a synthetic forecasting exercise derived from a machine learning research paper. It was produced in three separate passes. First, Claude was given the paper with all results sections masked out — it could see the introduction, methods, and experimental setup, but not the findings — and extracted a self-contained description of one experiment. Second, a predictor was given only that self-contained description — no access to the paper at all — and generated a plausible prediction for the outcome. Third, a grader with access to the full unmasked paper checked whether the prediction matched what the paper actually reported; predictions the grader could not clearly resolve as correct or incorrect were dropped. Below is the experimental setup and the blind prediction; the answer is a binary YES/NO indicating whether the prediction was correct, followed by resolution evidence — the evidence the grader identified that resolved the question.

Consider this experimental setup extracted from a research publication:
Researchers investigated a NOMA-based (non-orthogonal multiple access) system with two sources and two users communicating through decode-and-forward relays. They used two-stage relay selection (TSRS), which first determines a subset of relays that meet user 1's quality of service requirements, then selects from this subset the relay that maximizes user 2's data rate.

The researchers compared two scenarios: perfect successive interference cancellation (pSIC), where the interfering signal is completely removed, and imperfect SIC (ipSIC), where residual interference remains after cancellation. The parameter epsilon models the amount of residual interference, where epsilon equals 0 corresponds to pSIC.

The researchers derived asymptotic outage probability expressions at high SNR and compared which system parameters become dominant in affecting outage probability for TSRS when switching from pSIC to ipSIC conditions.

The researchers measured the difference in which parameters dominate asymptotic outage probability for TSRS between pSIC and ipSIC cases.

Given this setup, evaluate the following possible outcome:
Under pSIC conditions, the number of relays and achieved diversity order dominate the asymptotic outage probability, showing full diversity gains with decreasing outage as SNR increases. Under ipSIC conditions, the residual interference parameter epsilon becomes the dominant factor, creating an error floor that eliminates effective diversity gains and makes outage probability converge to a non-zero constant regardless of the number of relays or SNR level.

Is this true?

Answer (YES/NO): NO